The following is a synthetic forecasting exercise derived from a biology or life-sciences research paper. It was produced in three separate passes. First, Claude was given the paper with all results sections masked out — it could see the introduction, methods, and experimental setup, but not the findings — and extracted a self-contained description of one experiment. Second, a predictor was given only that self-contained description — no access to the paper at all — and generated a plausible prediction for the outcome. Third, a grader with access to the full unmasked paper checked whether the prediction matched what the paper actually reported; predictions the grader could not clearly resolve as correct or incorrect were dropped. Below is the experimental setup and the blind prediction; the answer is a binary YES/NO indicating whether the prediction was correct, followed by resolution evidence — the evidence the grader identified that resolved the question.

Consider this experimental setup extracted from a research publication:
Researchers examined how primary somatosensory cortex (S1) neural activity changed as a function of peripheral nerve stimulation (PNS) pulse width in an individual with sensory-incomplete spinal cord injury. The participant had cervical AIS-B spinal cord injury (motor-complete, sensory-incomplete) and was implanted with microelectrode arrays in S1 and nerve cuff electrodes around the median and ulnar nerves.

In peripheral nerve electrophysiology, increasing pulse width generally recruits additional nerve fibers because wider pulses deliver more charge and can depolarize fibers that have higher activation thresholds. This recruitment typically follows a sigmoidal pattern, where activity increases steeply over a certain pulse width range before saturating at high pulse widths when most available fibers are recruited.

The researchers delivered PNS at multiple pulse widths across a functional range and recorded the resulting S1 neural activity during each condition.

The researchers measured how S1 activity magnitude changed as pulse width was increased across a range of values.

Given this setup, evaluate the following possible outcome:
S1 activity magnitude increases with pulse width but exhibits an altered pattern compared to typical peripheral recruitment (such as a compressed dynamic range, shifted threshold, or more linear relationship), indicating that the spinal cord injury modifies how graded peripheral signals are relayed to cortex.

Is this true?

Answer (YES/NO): NO